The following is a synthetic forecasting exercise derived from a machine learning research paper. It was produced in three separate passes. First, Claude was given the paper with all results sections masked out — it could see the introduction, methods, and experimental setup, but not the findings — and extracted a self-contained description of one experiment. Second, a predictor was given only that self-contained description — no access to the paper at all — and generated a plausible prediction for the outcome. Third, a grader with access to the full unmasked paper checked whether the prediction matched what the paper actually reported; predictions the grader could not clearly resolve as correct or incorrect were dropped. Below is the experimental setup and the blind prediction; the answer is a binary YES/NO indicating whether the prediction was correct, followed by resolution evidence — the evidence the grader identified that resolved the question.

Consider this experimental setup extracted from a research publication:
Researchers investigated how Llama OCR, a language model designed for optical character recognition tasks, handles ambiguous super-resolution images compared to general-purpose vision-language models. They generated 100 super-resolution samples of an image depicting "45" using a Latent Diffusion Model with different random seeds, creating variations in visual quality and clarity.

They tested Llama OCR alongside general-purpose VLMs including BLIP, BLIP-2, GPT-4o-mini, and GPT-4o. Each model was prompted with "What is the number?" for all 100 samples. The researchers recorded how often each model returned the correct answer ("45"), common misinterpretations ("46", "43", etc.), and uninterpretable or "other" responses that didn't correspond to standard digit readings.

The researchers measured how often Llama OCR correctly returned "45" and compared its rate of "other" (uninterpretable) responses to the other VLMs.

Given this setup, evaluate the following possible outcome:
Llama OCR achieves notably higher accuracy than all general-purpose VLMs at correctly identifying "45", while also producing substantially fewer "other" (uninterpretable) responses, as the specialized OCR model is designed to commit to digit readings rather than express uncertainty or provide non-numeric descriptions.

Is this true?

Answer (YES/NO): NO